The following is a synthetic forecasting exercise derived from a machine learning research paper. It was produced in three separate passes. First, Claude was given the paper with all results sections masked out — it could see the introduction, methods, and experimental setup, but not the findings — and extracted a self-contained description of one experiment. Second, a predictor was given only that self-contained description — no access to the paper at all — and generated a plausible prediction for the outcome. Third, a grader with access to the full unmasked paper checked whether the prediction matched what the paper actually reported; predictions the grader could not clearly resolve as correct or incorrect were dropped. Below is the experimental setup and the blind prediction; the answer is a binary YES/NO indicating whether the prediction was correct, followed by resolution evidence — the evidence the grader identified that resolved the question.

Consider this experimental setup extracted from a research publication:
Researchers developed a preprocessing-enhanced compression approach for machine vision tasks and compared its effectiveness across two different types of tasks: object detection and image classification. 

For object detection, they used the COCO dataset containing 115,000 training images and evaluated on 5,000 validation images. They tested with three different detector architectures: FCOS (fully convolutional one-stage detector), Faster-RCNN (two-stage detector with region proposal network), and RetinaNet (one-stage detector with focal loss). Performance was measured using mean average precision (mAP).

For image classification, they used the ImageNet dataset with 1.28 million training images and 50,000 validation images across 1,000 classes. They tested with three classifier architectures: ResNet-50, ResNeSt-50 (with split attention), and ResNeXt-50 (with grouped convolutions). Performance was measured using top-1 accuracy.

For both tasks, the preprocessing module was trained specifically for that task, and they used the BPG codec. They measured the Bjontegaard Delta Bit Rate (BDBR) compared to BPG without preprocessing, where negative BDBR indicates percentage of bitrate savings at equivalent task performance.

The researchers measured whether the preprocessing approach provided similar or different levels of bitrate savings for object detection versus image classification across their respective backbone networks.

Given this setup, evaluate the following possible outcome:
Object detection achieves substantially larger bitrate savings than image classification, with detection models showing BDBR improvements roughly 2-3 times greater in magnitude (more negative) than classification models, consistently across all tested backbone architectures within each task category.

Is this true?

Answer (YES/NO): NO